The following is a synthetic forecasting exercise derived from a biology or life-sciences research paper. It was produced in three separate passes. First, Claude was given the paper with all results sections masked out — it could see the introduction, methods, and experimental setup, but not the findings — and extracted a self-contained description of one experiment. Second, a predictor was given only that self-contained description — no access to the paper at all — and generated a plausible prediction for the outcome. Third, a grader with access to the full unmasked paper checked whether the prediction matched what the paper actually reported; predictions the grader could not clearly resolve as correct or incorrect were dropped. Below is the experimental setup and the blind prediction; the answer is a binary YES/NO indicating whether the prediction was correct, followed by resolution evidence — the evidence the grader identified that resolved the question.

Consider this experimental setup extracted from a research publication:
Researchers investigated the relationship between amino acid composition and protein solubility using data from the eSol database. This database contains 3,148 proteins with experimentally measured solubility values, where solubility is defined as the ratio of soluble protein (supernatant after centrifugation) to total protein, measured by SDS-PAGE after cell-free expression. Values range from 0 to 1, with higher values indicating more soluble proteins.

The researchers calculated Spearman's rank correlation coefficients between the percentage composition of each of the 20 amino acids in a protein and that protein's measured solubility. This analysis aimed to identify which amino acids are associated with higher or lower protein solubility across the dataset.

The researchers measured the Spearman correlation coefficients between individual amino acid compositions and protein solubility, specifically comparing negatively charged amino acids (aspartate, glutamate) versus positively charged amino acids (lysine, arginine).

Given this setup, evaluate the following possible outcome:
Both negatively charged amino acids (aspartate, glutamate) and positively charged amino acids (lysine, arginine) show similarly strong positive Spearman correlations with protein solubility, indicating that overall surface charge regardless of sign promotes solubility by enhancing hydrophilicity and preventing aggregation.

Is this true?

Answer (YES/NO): NO